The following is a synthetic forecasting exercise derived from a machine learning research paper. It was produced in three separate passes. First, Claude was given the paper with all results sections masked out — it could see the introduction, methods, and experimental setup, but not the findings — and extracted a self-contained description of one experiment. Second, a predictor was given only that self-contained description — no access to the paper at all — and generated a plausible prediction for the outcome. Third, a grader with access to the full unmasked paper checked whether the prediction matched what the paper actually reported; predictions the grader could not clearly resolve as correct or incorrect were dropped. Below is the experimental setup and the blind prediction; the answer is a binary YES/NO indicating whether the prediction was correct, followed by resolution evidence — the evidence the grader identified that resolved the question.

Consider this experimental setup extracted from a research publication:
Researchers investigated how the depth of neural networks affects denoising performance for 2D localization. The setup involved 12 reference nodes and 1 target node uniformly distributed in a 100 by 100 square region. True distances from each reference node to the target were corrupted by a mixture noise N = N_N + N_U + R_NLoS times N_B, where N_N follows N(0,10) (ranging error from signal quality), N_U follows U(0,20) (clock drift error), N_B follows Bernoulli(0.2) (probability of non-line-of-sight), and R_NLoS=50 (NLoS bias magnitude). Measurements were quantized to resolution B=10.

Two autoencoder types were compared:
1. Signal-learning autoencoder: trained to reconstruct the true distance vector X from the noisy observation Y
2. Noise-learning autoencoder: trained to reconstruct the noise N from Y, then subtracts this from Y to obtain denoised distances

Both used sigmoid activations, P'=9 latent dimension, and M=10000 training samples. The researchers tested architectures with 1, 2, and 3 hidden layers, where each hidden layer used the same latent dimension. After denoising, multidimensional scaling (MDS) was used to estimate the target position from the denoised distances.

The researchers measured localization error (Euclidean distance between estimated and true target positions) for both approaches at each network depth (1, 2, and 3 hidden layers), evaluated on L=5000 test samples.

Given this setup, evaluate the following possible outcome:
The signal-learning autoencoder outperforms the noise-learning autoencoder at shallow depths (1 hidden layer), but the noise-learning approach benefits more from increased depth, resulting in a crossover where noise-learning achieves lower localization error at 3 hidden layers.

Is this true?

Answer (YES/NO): NO